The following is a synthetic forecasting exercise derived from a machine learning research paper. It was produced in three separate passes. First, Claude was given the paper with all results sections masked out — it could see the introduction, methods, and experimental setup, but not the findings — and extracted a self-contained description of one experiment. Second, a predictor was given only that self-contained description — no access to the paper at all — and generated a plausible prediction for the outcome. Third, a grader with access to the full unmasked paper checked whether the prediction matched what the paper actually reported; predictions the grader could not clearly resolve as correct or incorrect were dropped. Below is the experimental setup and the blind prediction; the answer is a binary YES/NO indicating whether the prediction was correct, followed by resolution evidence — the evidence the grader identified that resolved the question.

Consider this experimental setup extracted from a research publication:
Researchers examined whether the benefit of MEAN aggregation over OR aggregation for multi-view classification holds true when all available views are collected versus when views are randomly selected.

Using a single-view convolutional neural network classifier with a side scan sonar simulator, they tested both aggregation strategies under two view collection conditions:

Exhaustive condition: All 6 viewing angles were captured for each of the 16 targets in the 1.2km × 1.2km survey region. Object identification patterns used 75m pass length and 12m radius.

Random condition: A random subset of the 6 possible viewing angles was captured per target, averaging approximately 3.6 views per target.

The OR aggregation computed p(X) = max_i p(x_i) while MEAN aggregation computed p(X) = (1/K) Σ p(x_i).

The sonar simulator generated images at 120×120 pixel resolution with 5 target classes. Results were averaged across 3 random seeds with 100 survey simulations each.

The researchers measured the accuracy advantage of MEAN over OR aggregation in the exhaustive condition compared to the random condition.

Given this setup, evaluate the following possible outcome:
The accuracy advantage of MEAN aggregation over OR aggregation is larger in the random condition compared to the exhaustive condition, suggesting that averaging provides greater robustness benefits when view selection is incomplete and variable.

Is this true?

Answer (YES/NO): NO